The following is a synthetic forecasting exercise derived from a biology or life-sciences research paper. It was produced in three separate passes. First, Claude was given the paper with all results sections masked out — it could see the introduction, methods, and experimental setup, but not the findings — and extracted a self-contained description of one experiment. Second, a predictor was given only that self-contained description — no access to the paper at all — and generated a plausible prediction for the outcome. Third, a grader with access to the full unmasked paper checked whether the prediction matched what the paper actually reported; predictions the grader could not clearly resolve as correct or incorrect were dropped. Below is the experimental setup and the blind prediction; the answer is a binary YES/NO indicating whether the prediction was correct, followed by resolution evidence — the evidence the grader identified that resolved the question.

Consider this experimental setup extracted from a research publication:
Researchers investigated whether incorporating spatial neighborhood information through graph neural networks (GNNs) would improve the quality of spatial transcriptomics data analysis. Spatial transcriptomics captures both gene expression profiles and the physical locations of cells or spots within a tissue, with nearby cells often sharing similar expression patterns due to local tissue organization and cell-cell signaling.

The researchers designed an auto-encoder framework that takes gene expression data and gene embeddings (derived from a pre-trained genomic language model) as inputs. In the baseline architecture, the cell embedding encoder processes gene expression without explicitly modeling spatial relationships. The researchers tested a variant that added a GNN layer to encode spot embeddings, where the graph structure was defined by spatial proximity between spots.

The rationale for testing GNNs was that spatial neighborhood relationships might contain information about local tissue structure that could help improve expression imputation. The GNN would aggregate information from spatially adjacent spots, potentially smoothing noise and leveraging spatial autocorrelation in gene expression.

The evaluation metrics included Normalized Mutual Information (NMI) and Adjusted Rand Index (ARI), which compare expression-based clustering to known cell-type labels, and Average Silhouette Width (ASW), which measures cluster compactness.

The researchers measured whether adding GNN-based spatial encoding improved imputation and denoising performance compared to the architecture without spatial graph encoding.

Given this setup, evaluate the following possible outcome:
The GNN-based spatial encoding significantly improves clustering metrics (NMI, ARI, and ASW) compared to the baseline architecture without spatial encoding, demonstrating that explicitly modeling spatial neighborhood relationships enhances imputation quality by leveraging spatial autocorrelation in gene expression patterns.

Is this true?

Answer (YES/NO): NO